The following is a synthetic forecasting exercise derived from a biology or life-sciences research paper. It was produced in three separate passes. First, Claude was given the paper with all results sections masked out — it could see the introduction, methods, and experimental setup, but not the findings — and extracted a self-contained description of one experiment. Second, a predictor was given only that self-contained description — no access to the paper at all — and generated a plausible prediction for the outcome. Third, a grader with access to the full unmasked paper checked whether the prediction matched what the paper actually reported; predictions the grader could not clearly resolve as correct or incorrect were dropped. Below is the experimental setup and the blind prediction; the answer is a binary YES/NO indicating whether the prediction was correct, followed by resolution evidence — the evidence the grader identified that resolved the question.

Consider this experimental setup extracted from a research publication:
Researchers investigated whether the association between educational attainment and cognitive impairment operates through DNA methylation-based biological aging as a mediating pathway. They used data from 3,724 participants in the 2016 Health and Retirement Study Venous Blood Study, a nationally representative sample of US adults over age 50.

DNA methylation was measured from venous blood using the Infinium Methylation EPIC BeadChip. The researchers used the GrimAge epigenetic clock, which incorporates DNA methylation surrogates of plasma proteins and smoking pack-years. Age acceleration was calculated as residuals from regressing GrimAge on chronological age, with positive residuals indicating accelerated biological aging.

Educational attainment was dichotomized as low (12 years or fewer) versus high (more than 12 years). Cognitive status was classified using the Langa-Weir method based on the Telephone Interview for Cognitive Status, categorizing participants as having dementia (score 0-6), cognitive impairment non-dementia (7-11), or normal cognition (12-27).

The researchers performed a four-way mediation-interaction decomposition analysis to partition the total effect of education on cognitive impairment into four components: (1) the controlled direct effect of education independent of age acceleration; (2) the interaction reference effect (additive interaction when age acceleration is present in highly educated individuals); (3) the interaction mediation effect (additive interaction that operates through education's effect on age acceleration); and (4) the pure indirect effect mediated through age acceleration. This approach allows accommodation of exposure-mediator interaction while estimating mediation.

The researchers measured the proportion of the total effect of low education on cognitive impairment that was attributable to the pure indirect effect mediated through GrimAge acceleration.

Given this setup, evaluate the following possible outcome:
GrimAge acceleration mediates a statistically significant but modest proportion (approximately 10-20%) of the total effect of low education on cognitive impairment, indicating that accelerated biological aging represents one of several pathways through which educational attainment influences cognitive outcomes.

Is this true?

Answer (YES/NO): NO